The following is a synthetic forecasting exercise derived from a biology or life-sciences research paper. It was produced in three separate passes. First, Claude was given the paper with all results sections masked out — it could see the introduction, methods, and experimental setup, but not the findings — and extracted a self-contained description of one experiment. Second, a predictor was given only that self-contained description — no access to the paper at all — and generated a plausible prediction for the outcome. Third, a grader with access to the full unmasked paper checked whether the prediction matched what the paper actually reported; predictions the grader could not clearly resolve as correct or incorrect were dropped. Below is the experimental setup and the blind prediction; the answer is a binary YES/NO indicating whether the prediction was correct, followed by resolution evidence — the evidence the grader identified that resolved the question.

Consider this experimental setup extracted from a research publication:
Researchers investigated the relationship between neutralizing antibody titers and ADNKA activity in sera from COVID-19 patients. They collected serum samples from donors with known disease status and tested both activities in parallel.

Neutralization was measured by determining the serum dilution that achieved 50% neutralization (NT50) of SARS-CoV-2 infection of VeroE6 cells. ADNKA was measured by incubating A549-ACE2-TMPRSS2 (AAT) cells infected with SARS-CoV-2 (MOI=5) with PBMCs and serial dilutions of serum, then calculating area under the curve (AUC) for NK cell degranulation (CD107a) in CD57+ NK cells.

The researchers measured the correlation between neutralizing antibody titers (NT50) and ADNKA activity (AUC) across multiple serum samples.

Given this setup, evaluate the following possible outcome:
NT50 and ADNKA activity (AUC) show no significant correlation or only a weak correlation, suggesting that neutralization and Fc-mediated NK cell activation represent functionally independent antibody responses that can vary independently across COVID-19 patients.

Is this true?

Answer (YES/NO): NO